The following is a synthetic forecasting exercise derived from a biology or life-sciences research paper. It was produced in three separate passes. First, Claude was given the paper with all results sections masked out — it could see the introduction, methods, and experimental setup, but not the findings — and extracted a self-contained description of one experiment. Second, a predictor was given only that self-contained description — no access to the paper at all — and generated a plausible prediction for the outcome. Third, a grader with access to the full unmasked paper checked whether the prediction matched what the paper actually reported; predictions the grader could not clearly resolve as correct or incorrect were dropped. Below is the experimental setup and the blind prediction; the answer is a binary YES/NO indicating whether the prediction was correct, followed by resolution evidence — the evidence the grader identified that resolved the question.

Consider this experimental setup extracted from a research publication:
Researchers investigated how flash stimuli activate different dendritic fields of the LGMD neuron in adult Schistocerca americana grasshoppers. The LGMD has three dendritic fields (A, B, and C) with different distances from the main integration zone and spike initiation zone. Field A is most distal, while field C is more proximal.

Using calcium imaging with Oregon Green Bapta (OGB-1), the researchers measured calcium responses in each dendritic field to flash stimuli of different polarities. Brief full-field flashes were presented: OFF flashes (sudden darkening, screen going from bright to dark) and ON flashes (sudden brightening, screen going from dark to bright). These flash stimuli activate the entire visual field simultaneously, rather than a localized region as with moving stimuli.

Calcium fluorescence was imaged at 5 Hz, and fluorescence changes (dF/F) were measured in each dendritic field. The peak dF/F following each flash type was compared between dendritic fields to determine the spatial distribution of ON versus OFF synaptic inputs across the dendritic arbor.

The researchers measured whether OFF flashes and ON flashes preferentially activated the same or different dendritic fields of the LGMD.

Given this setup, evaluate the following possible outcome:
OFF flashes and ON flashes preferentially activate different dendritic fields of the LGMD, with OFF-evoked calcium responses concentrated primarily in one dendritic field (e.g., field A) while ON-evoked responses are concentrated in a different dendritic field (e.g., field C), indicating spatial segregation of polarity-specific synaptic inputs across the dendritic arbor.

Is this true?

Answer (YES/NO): YES